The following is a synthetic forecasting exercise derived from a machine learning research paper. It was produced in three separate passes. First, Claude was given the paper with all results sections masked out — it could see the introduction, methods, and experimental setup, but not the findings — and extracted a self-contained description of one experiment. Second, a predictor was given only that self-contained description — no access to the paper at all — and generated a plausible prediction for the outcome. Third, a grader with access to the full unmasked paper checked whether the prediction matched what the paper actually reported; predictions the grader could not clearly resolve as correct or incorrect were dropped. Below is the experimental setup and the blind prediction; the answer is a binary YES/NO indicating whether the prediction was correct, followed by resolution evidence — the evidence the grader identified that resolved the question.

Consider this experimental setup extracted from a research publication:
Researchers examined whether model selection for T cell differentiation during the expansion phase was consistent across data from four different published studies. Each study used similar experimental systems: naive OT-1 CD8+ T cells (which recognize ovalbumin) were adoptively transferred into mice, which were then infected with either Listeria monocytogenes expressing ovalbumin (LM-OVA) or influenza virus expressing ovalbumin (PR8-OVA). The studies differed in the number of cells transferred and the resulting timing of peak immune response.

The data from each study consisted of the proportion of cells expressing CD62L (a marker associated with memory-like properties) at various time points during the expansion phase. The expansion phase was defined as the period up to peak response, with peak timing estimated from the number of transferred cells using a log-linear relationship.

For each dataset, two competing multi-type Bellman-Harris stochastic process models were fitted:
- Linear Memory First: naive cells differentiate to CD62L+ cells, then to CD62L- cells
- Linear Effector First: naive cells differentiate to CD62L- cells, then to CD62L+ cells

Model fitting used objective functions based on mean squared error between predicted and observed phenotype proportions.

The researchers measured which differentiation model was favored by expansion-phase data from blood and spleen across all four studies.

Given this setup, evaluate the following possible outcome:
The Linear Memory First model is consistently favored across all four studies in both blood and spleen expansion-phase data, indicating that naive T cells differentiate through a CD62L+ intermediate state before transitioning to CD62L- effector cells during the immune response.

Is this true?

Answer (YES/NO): YES